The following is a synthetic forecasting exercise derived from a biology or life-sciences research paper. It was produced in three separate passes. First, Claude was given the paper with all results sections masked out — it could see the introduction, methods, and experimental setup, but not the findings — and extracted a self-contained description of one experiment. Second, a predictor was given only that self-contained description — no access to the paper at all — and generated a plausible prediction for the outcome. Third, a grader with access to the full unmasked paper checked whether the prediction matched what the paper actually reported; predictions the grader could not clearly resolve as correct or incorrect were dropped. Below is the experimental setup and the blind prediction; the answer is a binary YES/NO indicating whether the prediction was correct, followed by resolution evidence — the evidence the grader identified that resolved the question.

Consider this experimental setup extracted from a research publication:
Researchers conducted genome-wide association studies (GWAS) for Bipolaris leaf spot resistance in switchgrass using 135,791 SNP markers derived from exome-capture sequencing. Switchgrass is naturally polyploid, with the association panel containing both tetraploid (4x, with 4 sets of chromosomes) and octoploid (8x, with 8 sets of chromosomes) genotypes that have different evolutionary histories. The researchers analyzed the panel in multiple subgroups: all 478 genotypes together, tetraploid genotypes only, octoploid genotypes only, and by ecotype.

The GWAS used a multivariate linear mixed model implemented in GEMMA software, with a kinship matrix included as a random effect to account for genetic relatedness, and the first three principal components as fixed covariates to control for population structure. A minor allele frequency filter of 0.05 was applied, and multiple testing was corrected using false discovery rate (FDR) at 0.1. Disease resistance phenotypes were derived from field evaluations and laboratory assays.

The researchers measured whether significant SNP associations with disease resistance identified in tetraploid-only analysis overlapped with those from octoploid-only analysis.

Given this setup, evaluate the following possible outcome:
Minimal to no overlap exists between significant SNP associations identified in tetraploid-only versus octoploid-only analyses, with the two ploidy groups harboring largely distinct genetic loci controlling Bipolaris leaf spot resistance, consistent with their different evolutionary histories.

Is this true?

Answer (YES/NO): YES